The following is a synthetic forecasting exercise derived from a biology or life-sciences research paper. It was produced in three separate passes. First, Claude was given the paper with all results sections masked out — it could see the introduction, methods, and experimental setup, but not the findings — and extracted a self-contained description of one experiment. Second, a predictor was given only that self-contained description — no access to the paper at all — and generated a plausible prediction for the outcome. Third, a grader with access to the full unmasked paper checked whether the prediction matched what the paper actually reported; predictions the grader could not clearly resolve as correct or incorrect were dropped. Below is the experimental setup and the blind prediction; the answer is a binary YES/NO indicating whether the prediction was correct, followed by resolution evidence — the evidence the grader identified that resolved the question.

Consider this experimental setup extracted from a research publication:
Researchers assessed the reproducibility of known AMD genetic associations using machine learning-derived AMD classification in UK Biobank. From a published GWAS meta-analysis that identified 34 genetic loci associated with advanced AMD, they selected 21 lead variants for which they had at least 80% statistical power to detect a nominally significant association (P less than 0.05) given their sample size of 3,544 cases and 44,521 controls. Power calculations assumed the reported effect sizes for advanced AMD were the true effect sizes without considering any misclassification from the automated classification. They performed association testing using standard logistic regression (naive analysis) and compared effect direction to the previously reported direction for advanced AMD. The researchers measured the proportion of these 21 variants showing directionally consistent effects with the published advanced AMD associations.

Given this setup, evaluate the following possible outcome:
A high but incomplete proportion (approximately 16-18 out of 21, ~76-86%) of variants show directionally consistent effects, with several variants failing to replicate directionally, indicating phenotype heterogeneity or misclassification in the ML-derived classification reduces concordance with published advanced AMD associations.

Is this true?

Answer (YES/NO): NO